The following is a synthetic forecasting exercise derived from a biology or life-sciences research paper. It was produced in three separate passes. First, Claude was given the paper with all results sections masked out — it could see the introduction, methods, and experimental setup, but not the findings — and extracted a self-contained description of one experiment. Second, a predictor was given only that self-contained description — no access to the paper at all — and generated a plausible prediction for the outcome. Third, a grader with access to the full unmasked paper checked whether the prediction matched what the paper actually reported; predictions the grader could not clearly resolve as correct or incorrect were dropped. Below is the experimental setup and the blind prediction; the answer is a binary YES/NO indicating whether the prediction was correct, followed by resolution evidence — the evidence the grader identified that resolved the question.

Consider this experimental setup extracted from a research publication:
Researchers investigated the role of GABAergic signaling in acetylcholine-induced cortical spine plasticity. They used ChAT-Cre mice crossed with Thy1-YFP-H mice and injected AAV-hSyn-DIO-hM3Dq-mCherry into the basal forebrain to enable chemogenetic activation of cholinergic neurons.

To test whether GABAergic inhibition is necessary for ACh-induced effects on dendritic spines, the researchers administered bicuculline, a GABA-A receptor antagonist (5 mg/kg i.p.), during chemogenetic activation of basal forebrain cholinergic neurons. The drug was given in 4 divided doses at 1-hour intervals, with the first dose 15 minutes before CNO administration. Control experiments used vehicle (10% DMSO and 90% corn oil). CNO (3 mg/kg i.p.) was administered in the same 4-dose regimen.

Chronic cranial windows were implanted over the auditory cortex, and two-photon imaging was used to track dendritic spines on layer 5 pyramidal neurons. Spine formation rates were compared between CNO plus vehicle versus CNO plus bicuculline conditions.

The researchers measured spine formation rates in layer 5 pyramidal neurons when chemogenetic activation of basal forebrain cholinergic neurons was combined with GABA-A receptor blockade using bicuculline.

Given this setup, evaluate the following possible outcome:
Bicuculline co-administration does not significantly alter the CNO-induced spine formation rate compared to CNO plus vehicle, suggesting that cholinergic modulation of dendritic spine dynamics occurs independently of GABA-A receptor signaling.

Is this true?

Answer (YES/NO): NO